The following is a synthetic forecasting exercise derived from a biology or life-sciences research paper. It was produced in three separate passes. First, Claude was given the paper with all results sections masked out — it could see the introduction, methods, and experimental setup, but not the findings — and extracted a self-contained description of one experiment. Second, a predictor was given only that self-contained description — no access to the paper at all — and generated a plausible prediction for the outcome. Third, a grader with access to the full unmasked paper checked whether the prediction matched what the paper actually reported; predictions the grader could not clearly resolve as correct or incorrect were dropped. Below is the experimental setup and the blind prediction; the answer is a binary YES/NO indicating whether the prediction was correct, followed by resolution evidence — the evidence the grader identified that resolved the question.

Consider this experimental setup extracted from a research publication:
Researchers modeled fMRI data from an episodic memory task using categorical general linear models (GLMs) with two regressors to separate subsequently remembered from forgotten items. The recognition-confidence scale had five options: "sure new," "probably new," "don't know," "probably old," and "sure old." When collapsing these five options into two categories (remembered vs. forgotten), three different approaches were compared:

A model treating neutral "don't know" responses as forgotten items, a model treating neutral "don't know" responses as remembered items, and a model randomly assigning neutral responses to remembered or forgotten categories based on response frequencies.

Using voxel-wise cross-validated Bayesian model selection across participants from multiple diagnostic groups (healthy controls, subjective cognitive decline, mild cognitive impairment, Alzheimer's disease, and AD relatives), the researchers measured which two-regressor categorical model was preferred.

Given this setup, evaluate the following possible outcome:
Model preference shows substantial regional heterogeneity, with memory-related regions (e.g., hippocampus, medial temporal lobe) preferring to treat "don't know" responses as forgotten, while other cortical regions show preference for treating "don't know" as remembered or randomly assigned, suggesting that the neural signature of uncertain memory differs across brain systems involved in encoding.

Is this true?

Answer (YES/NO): NO